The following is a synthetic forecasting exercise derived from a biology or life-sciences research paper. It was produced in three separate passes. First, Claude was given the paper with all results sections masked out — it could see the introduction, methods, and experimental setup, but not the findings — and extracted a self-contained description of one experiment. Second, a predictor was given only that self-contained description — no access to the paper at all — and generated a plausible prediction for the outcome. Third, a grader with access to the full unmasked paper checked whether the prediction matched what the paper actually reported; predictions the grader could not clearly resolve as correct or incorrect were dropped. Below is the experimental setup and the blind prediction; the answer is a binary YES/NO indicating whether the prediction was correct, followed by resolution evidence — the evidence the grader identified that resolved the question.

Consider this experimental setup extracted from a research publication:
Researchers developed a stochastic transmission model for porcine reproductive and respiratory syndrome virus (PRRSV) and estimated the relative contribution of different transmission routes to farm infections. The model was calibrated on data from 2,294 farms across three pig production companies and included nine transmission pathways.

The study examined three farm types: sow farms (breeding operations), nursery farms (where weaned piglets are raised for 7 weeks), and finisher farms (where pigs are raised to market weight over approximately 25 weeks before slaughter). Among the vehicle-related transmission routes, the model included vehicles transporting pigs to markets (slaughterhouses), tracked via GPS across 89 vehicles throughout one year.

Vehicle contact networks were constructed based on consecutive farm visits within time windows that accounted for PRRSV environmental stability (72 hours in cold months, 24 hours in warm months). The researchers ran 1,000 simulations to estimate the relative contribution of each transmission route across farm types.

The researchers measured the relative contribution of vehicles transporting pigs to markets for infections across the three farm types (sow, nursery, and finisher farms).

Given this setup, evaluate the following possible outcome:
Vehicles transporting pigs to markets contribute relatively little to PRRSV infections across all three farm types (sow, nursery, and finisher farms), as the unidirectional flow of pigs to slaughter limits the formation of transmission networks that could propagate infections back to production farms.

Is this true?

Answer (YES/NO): NO